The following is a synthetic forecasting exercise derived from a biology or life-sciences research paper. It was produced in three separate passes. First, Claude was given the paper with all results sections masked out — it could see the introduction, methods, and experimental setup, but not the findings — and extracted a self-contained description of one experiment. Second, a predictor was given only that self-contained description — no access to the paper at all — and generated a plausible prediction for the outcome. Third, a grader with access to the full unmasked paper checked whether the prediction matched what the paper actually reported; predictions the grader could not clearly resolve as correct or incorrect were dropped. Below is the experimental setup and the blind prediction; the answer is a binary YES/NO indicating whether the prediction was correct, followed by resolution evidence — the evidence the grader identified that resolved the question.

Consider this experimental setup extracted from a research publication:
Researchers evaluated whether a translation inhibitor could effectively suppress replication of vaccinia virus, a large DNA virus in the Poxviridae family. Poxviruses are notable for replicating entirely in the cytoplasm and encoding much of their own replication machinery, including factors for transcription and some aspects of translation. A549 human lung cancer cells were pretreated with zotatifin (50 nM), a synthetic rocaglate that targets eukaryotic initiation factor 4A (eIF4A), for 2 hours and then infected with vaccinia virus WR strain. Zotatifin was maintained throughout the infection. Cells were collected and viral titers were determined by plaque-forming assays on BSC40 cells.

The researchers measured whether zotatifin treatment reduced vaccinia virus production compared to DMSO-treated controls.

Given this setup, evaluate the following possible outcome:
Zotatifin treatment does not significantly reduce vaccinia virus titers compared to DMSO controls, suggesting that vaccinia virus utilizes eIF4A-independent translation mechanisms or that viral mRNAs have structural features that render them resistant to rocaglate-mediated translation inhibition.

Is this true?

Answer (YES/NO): NO